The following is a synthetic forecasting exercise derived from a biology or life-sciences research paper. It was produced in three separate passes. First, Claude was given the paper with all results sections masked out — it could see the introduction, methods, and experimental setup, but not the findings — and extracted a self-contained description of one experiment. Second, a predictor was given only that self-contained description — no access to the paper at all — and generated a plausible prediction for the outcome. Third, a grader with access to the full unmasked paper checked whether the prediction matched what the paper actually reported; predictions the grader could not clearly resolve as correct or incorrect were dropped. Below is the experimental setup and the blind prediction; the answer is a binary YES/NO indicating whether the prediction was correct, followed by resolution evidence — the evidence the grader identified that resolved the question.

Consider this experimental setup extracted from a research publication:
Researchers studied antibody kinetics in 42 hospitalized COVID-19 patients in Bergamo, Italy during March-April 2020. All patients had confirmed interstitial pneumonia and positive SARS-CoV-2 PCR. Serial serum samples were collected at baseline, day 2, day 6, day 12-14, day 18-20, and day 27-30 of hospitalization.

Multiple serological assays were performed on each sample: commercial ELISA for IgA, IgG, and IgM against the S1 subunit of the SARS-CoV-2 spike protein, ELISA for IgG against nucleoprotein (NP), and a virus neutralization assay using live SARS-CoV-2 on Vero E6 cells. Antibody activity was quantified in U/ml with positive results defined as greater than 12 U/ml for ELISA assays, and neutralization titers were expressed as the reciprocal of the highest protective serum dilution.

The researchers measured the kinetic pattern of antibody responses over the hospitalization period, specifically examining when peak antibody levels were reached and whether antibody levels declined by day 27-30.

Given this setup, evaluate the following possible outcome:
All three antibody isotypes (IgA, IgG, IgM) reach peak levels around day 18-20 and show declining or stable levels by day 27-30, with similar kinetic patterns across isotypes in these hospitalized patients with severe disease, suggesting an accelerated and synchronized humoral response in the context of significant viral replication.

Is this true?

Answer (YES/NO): YES